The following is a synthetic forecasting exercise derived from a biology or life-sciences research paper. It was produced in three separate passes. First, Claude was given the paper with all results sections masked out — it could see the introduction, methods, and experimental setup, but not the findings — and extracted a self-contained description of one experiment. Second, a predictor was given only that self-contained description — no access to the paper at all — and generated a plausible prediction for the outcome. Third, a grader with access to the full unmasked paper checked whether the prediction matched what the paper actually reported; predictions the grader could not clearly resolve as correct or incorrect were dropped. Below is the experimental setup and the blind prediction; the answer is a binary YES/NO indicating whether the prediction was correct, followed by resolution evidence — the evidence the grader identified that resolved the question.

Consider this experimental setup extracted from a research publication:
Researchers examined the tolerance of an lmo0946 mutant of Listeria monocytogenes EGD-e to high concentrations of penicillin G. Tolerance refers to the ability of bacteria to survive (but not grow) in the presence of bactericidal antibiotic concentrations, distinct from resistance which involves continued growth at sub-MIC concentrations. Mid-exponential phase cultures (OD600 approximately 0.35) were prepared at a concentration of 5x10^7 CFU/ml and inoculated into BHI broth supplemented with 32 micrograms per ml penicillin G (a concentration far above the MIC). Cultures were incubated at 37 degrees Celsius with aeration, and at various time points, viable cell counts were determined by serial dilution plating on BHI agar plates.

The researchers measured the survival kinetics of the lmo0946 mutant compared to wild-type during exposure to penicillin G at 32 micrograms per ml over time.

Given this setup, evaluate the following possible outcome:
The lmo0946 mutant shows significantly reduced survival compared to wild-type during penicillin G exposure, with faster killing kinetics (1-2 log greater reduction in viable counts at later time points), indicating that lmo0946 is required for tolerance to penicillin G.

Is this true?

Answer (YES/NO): YES